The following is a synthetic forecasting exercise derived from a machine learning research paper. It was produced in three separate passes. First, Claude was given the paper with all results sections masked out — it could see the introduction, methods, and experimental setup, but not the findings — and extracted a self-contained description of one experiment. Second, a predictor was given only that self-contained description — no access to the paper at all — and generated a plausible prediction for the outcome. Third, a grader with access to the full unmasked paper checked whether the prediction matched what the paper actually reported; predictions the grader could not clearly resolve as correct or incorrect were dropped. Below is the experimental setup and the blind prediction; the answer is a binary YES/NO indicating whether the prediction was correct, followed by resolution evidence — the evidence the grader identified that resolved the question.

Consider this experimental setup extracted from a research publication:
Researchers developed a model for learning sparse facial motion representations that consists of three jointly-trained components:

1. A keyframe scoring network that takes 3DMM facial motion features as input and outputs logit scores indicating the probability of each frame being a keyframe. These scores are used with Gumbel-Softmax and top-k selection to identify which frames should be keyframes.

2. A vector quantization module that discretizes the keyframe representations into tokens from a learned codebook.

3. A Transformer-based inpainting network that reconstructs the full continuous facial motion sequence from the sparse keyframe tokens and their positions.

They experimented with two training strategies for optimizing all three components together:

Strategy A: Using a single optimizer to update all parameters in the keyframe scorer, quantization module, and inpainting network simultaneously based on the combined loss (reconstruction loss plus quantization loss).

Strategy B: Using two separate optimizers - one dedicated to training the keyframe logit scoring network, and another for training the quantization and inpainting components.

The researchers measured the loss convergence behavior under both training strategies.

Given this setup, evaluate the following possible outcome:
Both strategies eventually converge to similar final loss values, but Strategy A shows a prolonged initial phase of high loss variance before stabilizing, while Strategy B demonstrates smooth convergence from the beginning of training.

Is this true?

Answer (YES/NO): NO